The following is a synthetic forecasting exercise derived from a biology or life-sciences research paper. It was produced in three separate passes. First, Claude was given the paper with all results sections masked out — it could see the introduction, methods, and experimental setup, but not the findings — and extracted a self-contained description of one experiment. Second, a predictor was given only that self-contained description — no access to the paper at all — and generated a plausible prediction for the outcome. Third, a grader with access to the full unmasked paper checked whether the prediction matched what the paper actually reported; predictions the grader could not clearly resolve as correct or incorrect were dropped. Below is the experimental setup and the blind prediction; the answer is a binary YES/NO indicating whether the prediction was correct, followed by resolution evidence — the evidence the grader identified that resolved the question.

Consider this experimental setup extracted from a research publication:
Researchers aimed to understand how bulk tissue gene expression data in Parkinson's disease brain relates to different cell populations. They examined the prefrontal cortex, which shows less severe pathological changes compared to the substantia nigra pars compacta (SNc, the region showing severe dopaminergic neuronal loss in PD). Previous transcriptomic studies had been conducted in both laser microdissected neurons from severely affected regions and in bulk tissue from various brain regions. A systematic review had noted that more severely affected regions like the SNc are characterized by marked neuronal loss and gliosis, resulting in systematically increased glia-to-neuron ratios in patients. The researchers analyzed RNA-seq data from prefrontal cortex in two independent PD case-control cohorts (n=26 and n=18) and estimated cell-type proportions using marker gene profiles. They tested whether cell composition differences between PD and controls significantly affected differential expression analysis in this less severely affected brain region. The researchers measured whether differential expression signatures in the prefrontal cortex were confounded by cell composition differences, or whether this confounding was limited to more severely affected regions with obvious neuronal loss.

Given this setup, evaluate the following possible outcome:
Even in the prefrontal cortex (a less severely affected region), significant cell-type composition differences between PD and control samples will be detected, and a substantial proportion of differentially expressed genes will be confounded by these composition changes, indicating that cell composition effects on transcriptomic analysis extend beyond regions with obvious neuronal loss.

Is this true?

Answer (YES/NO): YES